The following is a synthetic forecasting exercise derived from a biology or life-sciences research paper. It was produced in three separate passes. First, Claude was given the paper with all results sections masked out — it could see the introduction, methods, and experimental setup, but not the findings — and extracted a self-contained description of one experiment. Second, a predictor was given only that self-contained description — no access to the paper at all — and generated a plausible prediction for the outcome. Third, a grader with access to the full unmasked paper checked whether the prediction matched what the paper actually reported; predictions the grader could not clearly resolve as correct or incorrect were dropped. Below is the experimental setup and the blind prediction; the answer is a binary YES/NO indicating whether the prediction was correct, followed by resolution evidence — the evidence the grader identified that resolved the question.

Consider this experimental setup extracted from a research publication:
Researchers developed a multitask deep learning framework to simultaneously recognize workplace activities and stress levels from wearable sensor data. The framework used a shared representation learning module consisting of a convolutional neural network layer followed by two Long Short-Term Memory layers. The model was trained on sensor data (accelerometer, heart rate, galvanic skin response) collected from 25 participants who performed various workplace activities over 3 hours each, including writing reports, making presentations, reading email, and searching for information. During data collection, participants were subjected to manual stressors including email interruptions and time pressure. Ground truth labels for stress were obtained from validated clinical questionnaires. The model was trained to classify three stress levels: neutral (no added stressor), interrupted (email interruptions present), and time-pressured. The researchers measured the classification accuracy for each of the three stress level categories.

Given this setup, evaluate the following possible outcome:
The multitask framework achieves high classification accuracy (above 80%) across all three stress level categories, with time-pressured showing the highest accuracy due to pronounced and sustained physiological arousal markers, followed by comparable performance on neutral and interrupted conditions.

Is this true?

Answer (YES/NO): NO